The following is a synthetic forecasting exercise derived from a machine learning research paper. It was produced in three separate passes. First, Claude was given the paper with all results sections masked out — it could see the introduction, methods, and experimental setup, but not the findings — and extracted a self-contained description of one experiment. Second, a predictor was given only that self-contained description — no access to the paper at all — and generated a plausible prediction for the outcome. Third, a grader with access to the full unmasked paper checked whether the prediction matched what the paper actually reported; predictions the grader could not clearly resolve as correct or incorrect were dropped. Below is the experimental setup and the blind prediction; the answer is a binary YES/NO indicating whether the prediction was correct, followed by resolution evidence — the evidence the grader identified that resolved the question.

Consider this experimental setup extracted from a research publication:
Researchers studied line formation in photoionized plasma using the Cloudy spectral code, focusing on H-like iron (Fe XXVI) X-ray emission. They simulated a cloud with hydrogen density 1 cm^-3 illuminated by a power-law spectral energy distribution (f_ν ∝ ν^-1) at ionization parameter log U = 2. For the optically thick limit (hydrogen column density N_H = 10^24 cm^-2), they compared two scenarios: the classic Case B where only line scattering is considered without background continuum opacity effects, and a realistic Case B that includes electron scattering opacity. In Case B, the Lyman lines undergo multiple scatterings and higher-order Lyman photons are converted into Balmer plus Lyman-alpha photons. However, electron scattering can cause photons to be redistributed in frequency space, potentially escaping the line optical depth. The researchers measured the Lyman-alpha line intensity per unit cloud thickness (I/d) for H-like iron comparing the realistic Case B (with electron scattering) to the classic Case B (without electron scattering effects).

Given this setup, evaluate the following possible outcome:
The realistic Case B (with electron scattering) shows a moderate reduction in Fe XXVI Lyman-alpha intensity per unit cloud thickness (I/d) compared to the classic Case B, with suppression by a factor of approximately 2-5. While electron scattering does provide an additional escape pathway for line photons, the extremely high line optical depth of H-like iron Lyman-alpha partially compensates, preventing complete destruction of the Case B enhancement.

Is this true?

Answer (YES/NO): YES